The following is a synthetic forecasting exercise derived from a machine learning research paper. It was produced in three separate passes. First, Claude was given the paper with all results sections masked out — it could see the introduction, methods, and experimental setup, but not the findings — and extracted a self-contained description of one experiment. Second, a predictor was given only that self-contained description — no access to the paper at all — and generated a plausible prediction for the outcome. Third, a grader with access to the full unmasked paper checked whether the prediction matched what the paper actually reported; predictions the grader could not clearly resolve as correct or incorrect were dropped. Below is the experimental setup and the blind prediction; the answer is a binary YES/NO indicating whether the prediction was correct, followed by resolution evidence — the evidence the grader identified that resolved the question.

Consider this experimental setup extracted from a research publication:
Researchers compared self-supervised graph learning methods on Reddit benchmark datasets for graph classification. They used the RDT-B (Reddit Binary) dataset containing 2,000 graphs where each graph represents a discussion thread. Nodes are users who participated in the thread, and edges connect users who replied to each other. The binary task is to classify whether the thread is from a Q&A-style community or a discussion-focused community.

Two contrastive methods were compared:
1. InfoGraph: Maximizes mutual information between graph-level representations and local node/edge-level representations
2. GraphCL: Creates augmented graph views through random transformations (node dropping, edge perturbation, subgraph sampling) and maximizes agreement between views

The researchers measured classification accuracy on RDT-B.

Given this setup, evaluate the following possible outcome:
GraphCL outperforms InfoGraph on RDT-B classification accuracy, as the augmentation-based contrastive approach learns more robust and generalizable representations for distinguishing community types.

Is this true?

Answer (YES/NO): YES